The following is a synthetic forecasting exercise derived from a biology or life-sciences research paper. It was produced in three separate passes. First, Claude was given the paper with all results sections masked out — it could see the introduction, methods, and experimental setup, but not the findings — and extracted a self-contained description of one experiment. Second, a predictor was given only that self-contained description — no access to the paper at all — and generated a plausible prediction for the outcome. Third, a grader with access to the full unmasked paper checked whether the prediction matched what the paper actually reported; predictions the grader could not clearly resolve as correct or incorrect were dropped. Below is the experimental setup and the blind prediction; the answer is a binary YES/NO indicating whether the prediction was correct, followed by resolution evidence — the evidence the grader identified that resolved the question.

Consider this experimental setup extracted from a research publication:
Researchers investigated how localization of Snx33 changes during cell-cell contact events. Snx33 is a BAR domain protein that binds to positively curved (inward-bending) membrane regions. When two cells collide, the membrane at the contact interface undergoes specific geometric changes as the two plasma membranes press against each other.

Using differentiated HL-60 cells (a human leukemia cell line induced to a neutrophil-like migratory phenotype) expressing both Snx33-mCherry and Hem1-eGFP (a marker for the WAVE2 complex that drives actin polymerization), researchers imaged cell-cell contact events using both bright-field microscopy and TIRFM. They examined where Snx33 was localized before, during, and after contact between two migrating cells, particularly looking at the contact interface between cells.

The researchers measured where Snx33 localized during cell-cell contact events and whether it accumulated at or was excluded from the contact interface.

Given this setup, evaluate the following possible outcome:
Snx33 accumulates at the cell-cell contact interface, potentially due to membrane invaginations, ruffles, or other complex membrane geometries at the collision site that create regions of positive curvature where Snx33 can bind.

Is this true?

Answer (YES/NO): YES